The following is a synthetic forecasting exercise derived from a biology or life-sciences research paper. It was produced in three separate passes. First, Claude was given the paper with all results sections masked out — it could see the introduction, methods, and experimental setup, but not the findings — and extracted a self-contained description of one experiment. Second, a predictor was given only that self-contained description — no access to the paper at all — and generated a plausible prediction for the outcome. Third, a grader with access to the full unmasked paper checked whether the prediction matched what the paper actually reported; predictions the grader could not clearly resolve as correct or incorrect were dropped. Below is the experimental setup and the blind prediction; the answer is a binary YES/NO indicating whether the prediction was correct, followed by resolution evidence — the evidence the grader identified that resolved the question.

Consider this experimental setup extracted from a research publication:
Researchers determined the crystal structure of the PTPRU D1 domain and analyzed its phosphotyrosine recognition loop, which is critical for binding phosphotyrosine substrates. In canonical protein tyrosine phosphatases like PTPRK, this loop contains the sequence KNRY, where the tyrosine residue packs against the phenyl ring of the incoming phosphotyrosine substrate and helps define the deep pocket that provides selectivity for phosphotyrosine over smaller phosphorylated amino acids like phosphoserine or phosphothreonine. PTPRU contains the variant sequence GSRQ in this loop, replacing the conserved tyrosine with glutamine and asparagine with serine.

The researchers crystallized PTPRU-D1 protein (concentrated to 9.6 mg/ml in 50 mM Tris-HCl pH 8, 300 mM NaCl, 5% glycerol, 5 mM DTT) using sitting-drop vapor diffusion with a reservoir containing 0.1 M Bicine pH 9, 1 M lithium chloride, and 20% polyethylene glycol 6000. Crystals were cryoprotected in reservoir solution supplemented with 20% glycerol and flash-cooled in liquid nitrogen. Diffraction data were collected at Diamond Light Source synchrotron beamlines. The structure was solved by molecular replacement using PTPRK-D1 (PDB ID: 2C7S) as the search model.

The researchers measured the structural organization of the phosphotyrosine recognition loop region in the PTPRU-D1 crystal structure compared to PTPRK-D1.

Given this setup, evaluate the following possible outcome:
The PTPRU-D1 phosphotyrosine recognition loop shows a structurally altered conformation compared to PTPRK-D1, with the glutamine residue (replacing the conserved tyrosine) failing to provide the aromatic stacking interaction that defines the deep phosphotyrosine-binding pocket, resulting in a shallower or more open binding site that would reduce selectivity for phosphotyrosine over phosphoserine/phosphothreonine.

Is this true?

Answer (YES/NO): NO